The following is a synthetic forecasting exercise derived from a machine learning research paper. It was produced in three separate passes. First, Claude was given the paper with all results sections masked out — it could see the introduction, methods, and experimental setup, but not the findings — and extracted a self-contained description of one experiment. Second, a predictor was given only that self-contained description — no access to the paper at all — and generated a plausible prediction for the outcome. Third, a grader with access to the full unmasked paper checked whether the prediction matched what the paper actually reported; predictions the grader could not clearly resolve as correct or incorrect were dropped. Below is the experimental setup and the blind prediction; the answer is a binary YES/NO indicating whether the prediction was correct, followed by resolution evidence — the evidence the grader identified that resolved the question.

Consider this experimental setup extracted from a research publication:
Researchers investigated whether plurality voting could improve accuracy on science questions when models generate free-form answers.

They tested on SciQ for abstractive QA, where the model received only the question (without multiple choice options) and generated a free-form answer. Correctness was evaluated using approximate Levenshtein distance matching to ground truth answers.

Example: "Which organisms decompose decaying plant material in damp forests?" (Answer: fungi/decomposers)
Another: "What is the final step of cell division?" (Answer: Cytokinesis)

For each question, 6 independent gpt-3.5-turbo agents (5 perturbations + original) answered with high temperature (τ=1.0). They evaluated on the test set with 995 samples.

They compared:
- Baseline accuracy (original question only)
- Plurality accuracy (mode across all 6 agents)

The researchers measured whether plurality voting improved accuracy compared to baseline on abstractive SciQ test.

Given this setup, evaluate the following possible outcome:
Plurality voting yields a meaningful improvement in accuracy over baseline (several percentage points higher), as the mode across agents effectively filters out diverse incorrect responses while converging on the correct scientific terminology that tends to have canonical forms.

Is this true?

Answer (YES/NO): YES